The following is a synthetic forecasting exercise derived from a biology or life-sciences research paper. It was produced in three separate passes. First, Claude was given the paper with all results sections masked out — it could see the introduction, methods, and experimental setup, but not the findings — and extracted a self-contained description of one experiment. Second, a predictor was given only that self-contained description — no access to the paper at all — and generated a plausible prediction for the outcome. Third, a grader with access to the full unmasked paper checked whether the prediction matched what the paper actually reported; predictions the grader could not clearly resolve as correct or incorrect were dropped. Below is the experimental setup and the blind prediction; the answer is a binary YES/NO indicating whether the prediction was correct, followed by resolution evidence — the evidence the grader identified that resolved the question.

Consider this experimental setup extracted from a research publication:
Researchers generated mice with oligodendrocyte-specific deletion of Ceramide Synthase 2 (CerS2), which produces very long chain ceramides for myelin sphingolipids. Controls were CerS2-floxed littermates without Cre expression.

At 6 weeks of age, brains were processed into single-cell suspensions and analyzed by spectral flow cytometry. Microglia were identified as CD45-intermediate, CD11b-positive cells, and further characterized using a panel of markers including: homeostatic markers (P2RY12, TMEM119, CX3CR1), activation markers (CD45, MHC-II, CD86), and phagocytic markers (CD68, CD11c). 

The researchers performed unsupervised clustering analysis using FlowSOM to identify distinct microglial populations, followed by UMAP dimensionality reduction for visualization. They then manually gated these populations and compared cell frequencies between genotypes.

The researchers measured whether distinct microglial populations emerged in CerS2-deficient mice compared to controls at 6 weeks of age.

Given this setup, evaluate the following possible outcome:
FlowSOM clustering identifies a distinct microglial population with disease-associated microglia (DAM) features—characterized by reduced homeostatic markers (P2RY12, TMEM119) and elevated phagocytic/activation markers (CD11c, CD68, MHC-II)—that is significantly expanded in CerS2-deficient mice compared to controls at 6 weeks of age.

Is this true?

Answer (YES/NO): YES